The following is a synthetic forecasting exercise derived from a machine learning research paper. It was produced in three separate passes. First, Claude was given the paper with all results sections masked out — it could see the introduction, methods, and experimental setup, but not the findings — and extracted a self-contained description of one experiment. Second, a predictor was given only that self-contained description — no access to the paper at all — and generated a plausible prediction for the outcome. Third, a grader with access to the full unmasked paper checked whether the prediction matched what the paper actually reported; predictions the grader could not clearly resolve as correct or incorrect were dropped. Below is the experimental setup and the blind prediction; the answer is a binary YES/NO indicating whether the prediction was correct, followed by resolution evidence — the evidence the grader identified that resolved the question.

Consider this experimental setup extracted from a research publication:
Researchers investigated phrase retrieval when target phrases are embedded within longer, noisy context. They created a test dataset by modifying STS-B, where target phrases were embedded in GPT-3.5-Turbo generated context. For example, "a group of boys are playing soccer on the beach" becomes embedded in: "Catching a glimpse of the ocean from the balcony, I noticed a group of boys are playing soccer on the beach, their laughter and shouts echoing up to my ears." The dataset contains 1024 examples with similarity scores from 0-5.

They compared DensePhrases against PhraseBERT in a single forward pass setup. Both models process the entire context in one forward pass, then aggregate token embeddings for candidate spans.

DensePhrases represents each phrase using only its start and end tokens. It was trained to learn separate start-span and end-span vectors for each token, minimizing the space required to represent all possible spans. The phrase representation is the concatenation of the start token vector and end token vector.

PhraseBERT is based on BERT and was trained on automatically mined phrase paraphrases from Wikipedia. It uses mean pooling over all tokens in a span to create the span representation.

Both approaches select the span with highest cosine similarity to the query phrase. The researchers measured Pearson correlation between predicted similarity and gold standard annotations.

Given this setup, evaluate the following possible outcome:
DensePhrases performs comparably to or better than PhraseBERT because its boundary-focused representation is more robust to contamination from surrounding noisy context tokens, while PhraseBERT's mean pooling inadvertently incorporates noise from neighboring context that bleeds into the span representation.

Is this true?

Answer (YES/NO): NO